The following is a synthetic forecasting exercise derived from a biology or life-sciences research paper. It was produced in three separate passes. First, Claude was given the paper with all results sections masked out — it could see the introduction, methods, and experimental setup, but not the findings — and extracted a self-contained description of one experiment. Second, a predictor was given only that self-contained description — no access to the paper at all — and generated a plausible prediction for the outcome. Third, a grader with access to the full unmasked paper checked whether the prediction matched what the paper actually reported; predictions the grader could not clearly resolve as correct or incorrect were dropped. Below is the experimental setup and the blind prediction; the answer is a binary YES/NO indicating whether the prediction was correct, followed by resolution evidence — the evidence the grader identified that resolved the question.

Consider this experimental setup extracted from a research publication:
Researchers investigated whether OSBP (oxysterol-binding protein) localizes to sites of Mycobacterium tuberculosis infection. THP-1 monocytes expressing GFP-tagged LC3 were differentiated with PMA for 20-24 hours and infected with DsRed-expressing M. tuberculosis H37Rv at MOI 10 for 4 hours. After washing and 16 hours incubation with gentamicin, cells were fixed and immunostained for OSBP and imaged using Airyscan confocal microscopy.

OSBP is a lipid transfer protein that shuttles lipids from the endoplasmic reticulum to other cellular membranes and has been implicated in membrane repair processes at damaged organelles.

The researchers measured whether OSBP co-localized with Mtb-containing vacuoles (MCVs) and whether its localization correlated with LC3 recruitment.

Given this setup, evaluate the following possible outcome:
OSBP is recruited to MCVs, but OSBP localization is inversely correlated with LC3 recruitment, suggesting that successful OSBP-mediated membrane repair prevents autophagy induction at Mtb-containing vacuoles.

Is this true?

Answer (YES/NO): NO